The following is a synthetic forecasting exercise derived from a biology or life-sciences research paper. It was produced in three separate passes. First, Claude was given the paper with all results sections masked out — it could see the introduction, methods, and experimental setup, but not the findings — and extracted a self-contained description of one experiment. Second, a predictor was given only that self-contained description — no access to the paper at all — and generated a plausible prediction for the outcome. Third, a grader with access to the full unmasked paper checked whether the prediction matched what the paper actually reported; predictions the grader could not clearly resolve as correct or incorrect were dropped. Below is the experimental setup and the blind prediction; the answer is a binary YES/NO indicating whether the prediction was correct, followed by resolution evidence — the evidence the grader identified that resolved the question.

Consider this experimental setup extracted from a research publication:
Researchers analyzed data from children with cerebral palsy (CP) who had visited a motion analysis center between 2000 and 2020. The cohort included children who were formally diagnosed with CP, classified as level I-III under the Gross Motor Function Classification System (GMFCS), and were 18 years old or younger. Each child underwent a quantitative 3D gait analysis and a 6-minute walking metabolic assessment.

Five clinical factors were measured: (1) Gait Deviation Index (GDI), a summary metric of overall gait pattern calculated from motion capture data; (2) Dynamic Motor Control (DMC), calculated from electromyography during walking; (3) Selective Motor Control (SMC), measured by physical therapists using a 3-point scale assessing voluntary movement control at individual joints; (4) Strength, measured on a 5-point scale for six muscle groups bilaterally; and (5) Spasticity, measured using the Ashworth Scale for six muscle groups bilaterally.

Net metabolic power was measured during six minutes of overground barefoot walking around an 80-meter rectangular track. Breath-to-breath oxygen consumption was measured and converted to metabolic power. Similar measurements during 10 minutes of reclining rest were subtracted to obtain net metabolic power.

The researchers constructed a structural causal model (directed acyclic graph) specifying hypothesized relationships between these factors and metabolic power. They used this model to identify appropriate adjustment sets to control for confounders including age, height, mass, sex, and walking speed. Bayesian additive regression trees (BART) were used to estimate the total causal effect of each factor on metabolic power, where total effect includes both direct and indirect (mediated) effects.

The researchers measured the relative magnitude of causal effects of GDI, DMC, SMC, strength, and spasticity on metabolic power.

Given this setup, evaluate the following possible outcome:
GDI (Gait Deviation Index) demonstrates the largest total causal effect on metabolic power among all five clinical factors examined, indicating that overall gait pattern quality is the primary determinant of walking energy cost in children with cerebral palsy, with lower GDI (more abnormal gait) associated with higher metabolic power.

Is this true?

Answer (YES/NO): YES